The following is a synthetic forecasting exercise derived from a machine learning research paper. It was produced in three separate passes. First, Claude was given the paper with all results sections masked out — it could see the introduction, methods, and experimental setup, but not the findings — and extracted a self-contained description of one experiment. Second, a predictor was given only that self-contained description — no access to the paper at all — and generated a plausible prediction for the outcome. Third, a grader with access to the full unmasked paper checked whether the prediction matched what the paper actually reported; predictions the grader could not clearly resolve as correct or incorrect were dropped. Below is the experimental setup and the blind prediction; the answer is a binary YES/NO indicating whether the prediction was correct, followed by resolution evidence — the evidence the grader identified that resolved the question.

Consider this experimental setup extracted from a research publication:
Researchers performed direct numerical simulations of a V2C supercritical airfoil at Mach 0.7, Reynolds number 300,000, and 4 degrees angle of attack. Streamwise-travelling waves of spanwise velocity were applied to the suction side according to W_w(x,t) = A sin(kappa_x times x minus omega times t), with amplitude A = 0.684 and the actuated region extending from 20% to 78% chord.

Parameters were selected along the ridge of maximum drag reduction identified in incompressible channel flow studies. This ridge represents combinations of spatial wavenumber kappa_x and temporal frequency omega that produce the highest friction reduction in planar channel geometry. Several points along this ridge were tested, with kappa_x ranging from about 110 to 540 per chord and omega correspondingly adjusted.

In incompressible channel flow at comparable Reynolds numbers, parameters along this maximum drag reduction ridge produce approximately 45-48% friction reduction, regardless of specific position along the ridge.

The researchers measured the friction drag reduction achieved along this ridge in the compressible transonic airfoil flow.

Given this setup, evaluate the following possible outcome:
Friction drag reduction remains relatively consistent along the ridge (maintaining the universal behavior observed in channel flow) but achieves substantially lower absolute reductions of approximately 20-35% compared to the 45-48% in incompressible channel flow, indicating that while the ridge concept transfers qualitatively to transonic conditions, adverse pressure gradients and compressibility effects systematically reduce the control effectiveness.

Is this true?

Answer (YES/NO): NO